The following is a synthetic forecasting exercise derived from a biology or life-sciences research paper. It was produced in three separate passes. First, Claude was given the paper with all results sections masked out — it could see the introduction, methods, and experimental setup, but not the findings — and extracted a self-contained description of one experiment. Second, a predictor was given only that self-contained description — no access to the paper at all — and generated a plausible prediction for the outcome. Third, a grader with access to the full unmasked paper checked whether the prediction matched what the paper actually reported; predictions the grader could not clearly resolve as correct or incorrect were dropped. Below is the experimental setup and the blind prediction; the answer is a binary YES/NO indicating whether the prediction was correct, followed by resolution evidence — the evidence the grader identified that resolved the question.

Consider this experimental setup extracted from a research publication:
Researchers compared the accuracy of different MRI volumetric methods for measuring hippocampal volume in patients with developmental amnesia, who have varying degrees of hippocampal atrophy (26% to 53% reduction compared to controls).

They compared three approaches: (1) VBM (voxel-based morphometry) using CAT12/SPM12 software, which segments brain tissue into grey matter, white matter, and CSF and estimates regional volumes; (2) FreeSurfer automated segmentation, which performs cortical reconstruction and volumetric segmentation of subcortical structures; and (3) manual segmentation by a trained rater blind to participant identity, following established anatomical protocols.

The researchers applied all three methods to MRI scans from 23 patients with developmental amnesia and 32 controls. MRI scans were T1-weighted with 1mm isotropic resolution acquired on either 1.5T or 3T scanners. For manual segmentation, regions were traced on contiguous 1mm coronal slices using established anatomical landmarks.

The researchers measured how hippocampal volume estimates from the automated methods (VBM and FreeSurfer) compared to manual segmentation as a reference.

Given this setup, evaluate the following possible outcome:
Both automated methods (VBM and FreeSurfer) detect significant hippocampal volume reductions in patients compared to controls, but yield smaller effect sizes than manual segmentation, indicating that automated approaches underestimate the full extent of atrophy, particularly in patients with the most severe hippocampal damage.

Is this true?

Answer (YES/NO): NO